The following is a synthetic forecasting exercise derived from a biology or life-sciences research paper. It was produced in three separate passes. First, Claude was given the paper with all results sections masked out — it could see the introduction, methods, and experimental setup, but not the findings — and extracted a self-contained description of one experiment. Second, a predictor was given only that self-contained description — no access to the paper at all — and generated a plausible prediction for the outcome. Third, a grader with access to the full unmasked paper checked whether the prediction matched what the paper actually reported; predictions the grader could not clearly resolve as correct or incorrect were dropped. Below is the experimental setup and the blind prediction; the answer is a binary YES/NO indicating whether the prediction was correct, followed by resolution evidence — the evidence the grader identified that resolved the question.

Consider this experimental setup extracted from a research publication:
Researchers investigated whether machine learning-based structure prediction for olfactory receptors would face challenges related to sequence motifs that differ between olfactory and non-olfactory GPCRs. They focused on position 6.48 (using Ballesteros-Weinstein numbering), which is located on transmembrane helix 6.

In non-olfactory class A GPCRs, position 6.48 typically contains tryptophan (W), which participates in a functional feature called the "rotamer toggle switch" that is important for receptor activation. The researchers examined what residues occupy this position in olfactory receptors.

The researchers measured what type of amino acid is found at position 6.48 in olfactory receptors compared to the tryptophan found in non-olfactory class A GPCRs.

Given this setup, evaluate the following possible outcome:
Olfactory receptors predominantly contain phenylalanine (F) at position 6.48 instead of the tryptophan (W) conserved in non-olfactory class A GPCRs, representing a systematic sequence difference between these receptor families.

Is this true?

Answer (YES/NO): NO